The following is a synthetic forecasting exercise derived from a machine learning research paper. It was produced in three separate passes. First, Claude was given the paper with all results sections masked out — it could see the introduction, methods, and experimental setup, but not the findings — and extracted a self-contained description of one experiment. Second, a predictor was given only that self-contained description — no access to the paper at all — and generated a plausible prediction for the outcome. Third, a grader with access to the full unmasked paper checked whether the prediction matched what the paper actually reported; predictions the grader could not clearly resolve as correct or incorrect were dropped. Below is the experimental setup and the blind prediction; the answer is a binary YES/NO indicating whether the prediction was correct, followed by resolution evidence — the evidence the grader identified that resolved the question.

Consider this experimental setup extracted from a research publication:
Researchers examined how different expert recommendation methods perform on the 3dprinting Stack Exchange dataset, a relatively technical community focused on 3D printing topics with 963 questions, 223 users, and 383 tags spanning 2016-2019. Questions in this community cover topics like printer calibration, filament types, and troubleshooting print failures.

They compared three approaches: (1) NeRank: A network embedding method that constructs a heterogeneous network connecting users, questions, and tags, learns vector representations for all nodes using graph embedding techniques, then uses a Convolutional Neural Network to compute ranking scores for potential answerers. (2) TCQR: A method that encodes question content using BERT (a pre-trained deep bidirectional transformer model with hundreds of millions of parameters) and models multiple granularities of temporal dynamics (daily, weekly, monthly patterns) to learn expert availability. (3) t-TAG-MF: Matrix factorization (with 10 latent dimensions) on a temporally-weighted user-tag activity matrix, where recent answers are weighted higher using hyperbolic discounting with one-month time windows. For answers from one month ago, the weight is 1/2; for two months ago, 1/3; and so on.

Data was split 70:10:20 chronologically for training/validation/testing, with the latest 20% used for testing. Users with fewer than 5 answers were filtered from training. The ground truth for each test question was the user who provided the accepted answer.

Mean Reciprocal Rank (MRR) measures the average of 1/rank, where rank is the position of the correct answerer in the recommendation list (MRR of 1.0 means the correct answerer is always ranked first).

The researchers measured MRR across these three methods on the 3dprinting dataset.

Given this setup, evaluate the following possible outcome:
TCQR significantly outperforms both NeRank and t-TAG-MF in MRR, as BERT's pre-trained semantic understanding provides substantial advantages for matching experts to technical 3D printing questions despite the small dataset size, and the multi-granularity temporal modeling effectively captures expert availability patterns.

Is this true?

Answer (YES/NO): NO